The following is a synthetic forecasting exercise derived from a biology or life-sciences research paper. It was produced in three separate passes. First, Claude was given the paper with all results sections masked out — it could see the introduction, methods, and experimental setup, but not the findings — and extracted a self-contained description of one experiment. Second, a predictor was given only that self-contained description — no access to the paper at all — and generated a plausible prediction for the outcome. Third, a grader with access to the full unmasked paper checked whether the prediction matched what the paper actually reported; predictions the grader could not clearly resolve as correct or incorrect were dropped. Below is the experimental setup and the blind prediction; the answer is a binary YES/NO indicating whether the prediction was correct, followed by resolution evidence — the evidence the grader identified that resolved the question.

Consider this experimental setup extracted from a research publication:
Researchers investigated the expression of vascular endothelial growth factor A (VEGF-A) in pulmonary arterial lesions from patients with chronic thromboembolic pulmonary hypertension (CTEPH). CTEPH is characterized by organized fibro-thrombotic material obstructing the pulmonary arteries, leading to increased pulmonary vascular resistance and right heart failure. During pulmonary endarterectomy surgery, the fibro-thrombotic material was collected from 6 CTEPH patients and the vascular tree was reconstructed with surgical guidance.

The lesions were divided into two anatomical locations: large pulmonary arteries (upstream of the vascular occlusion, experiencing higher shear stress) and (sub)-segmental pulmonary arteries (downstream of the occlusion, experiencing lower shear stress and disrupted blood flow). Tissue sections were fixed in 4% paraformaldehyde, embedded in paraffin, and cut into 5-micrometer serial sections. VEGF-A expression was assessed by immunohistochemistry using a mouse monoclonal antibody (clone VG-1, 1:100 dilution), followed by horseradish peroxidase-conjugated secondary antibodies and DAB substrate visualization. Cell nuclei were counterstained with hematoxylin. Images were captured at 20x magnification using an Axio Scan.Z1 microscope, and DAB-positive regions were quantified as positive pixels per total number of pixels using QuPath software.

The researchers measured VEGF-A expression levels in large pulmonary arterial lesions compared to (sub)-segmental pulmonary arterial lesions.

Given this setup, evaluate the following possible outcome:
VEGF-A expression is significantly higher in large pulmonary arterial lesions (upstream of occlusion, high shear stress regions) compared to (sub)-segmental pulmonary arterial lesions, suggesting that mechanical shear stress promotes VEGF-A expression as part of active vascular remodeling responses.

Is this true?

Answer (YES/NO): YES